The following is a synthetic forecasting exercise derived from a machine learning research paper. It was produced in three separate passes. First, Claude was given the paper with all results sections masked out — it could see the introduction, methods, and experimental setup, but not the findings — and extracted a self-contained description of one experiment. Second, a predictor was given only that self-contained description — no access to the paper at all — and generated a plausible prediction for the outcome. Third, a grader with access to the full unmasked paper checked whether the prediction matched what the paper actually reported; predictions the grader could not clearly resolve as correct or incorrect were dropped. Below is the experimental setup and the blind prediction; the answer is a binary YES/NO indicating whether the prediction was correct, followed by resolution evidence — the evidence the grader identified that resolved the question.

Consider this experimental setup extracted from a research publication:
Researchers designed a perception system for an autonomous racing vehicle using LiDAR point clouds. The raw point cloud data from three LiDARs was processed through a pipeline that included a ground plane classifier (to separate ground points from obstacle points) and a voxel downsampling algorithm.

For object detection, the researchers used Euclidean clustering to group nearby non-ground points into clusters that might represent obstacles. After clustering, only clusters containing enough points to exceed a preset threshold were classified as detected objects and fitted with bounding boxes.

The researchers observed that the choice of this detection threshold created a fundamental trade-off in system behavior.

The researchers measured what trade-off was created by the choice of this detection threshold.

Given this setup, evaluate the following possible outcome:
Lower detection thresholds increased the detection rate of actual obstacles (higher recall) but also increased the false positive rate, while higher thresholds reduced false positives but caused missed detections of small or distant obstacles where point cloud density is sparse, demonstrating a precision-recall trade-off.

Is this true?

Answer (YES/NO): NO